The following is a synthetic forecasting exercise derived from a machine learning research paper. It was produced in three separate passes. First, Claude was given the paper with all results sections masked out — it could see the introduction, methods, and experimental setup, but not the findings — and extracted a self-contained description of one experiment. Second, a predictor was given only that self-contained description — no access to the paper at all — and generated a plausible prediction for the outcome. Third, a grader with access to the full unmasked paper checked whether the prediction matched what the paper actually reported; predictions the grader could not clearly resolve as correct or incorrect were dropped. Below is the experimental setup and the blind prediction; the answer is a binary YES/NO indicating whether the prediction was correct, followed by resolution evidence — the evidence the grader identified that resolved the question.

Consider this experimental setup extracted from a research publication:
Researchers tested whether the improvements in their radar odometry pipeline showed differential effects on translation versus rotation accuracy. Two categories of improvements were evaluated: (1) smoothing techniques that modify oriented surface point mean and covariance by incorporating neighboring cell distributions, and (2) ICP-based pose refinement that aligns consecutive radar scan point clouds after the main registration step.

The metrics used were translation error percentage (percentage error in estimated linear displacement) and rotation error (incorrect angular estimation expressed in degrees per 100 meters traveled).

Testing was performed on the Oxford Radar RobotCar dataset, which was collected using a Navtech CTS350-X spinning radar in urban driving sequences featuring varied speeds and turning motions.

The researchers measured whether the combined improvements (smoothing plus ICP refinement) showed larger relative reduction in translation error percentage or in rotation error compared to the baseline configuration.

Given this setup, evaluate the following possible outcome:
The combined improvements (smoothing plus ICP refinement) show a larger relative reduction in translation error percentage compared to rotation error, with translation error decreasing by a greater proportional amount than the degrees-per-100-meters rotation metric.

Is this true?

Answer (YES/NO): NO